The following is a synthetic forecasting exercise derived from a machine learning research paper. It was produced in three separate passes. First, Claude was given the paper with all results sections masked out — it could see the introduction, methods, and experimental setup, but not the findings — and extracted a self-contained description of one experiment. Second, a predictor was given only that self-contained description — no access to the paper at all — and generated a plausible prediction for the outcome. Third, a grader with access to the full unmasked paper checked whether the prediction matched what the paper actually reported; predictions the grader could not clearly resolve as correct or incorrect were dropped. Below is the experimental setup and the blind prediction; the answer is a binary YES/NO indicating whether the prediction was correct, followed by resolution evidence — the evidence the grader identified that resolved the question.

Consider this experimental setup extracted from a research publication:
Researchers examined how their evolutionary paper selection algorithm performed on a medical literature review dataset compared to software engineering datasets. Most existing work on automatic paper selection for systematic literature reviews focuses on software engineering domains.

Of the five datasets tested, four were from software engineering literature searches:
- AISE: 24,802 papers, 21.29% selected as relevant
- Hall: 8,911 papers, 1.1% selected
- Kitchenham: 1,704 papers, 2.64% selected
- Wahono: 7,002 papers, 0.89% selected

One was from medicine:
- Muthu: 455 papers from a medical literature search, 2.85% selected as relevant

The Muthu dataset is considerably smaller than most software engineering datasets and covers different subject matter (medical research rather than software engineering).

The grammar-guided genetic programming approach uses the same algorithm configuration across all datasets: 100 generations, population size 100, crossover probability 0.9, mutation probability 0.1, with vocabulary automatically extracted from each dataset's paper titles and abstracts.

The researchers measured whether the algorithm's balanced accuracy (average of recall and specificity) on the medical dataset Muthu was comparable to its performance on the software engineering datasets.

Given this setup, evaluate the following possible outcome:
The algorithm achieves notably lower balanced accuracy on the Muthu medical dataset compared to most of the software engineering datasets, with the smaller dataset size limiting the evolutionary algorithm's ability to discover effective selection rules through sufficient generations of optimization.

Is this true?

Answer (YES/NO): NO